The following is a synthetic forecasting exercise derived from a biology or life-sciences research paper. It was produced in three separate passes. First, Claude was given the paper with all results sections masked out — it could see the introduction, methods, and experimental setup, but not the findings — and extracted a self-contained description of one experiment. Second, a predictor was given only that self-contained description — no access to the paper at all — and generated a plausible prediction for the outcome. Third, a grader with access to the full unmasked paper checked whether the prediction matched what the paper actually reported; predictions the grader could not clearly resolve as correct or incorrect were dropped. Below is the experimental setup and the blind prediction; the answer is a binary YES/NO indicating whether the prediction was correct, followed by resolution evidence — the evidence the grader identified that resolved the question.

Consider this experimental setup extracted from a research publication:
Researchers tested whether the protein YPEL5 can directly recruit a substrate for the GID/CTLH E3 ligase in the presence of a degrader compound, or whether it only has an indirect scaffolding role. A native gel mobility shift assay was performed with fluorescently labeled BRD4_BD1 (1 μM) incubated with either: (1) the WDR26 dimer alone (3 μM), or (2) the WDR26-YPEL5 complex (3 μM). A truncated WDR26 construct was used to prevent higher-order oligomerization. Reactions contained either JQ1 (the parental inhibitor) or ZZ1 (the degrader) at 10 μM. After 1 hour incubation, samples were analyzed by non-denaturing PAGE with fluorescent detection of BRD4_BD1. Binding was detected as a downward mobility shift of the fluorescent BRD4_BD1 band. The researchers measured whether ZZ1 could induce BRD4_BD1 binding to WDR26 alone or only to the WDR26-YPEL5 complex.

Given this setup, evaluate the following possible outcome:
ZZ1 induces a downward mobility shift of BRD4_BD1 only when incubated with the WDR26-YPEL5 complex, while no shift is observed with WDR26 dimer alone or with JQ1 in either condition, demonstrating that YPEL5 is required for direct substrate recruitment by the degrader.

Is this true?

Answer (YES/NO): YES